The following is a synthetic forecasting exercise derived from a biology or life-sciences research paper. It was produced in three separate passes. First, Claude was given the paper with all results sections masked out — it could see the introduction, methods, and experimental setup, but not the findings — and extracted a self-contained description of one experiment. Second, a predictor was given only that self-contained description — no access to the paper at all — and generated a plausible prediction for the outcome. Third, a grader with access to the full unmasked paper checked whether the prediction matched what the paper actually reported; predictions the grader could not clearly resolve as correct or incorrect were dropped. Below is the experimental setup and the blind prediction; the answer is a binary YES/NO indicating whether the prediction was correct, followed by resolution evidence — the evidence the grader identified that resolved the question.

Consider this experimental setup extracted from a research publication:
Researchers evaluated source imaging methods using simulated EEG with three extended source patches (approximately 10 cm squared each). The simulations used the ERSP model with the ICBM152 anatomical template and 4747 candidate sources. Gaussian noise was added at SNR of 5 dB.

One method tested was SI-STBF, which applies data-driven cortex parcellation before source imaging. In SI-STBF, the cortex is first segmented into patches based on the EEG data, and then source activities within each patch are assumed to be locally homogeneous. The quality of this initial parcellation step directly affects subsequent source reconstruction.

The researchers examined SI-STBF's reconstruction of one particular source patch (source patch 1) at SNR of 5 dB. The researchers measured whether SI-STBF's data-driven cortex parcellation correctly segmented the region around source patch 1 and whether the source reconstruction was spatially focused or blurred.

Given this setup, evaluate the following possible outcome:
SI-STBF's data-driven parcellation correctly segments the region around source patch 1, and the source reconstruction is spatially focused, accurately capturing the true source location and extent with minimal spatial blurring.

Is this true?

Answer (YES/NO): NO